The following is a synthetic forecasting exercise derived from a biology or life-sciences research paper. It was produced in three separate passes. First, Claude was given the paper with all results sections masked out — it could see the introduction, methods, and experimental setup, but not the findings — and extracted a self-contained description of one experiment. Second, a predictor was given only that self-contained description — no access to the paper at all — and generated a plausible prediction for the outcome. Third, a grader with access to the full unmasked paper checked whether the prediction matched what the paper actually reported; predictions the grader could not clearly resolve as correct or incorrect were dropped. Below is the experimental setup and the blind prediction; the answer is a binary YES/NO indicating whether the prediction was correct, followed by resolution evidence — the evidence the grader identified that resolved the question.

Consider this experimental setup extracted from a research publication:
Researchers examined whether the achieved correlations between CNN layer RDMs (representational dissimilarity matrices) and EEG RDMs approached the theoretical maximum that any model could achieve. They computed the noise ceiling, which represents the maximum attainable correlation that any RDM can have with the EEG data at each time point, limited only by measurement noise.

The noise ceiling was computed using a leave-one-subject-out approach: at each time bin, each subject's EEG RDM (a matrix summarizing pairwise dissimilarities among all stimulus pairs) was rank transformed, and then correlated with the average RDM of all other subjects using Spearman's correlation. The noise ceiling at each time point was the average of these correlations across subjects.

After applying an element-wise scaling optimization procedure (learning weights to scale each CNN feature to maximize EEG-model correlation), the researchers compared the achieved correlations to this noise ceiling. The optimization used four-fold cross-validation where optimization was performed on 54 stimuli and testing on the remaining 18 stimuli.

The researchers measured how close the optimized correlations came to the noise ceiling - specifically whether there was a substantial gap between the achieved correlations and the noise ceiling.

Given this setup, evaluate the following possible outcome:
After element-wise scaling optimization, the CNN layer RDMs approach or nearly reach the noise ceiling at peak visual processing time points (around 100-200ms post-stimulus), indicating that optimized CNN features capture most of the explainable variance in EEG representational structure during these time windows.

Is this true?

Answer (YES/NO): NO